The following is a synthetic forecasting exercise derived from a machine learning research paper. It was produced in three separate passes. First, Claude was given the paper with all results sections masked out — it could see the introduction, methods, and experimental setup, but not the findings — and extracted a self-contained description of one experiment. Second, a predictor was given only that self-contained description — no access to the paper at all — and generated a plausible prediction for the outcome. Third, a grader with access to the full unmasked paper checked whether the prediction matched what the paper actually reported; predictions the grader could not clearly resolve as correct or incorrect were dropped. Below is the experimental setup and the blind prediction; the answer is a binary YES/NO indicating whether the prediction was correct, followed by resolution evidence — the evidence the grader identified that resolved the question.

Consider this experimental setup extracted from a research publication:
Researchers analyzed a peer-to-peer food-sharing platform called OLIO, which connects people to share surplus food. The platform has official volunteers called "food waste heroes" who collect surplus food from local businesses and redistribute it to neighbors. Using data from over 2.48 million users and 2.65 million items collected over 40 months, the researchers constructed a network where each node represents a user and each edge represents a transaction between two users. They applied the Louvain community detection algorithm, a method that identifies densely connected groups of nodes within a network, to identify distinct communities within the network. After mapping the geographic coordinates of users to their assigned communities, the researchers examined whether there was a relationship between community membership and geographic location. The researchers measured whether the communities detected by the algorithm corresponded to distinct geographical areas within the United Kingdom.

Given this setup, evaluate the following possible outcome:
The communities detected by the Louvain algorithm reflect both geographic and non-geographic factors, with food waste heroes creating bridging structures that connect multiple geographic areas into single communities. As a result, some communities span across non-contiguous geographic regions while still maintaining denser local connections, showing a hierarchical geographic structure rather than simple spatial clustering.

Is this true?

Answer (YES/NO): NO